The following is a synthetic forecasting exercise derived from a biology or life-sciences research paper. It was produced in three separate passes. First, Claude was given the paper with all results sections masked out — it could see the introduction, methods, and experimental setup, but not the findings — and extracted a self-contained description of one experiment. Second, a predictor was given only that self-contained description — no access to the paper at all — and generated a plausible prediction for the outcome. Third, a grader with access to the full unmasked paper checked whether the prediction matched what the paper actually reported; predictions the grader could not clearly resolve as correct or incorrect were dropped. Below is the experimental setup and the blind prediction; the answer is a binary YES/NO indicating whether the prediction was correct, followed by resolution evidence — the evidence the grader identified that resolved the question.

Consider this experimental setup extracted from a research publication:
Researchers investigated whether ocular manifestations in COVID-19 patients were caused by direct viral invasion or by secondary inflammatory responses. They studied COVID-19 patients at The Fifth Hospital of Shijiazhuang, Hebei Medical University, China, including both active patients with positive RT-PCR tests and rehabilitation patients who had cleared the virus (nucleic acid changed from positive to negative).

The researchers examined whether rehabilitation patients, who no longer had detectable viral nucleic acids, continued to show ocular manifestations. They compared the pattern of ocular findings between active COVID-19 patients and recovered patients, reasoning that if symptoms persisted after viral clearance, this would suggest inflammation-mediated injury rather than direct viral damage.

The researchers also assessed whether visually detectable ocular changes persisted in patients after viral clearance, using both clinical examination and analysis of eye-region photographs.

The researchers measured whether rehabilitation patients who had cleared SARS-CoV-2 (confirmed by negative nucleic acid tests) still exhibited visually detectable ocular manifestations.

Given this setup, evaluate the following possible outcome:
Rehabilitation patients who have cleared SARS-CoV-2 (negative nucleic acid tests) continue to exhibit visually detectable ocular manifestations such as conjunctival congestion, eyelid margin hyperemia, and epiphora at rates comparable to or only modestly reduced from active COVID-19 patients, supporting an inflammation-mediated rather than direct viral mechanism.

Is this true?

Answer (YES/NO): NO